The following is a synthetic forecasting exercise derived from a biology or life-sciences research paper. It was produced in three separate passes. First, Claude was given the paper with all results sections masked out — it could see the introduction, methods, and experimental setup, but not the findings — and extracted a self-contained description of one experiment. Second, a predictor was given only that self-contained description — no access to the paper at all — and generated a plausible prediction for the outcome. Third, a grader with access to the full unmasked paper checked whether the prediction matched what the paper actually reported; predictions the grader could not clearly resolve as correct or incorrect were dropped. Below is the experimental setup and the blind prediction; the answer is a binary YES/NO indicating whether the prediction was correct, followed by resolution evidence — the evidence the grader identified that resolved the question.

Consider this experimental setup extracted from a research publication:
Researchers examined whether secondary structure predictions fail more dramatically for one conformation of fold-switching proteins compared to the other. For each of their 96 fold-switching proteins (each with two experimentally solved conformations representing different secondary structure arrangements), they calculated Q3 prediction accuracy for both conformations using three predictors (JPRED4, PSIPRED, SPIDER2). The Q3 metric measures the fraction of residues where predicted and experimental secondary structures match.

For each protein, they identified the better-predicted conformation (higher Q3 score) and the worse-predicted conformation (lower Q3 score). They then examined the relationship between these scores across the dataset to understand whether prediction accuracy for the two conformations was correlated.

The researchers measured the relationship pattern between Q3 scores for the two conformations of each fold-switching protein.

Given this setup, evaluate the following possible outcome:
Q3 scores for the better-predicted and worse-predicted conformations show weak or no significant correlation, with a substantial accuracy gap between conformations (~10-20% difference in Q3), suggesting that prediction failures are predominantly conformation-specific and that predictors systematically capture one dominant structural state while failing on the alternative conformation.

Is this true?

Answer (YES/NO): YES